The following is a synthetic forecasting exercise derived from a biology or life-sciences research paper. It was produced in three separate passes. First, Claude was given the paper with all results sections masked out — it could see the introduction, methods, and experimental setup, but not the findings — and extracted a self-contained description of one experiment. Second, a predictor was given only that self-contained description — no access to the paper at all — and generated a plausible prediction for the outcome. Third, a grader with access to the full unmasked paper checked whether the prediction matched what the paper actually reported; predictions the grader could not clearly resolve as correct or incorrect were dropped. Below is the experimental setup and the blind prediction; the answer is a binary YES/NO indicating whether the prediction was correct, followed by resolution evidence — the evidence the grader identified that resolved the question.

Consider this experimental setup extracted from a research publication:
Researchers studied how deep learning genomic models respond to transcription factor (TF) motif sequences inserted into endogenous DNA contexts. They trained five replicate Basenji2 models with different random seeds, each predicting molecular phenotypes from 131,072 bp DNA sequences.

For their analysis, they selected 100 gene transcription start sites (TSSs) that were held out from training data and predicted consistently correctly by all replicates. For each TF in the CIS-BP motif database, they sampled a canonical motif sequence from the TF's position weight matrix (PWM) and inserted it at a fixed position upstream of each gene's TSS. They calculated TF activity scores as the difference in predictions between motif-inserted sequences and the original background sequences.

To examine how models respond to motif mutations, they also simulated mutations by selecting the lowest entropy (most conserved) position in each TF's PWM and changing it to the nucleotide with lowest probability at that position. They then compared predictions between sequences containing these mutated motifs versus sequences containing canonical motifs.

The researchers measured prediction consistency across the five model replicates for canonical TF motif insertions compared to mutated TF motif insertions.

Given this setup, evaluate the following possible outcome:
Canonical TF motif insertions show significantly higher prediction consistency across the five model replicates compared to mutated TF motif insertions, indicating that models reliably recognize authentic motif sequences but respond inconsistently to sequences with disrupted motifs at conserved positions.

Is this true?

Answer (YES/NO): YES